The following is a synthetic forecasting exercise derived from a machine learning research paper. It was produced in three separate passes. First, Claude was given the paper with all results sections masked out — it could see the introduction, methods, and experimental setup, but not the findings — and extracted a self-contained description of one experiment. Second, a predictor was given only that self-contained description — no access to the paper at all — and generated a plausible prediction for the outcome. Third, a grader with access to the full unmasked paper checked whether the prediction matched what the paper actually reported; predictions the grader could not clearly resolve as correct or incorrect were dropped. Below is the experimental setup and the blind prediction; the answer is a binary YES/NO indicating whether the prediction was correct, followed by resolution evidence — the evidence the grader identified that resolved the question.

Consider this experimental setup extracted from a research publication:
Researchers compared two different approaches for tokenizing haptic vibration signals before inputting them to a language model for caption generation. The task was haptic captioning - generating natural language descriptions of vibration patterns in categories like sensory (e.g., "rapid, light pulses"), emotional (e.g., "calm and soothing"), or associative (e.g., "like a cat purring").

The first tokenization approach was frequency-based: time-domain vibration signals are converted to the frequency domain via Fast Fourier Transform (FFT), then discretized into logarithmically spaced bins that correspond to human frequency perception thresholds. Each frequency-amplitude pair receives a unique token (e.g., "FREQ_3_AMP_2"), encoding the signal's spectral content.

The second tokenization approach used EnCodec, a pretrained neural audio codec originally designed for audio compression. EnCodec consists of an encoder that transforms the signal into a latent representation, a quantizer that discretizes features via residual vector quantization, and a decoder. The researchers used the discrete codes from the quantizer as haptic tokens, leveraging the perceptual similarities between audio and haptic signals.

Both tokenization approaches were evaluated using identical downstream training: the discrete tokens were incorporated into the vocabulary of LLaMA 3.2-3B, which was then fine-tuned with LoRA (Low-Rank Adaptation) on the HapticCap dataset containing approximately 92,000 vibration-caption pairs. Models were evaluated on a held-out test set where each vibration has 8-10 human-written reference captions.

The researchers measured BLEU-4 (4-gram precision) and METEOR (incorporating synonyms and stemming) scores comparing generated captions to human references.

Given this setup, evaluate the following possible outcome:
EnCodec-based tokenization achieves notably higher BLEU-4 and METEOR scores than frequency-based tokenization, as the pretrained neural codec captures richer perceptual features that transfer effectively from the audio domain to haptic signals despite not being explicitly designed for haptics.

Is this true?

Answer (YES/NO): NO